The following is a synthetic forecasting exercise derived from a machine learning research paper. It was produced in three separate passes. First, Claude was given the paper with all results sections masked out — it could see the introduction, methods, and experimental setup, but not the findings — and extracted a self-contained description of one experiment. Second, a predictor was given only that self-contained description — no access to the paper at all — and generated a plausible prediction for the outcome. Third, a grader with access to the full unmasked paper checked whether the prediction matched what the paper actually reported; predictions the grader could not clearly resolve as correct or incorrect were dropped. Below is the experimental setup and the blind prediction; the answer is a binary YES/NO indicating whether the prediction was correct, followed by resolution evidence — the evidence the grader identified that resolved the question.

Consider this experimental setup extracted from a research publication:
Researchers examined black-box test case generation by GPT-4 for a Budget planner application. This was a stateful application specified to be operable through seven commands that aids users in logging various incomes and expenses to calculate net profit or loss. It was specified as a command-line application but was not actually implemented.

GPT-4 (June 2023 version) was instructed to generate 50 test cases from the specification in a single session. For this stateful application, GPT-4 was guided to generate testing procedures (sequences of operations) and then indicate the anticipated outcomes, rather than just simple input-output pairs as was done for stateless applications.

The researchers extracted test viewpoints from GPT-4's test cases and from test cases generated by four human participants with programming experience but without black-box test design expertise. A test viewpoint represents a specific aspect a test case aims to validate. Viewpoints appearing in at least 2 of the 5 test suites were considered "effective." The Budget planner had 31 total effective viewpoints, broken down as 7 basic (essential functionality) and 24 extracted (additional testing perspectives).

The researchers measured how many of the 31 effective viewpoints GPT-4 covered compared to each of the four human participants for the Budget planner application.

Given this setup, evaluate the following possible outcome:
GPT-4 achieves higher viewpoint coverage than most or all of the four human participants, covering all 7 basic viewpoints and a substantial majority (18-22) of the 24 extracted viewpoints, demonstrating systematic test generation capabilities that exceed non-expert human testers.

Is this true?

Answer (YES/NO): NO